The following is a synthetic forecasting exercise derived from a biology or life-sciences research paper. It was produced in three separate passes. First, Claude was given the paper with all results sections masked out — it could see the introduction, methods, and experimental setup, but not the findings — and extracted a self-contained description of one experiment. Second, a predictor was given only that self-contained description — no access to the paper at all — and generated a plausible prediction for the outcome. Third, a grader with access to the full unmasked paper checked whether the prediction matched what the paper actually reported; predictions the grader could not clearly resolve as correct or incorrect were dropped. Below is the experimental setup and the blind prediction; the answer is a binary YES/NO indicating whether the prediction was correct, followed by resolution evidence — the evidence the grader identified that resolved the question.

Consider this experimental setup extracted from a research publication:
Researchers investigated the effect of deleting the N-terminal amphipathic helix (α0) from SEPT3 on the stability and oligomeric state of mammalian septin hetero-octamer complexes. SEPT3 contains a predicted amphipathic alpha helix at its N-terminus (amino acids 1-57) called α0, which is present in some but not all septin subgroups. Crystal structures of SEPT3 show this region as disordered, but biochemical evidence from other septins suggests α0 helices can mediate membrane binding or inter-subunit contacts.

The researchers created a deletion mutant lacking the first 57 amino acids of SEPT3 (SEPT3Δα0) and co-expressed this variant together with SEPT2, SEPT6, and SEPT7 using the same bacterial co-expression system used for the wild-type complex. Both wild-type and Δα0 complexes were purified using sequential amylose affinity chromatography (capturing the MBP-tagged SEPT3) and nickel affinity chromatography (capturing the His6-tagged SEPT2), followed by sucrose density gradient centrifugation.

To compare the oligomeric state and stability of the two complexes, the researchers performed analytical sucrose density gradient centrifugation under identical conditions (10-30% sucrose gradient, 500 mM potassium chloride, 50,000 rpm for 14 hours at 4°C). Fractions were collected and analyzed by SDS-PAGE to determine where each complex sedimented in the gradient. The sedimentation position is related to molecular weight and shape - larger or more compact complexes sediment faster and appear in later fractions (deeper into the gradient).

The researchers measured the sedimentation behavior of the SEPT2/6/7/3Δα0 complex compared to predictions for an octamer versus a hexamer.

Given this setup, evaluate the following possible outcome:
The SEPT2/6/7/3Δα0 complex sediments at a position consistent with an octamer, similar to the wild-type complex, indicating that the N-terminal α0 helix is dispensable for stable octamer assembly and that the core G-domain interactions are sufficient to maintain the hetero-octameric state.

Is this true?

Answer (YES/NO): NO